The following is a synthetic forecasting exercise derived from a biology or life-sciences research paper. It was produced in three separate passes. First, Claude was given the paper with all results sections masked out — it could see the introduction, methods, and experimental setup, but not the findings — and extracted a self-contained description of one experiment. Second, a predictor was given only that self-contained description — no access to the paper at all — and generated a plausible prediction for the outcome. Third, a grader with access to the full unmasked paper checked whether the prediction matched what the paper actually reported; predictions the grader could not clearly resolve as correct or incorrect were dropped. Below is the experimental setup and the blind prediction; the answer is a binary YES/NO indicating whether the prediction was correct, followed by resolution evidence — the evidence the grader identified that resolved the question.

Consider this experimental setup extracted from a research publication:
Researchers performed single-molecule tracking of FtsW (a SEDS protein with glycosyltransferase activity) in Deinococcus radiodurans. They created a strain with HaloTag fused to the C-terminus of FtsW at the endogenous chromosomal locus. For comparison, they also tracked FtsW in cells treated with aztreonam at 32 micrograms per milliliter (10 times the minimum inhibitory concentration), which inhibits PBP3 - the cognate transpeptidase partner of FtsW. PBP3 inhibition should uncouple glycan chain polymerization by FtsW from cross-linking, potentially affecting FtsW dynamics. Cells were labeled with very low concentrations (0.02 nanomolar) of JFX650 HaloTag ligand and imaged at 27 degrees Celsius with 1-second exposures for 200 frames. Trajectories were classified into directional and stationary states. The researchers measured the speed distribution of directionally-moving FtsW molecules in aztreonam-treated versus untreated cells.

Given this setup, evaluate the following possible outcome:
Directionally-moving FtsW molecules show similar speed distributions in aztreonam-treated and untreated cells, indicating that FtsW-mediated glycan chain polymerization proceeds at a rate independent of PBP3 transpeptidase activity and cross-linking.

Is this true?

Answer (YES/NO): NO